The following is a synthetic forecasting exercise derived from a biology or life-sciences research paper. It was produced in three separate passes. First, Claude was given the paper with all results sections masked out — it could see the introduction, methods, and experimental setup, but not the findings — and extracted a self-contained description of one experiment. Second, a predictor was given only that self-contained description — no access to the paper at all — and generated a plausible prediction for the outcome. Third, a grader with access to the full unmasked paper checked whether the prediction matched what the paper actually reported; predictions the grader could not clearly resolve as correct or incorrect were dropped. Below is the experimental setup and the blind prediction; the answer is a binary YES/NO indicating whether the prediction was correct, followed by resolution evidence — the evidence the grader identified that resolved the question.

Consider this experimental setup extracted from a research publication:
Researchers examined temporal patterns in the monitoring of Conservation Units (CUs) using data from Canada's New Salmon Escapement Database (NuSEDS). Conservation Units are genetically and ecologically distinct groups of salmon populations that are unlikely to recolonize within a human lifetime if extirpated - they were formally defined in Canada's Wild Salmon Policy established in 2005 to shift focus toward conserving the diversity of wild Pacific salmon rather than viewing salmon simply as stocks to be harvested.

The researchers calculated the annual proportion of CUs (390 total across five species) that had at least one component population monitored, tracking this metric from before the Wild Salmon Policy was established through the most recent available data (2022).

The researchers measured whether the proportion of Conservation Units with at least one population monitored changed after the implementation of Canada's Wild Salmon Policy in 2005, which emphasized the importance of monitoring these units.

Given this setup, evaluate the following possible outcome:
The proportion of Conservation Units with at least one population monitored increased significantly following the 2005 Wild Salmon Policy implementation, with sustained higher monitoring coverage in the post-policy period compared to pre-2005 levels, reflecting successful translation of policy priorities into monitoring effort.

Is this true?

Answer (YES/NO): NO